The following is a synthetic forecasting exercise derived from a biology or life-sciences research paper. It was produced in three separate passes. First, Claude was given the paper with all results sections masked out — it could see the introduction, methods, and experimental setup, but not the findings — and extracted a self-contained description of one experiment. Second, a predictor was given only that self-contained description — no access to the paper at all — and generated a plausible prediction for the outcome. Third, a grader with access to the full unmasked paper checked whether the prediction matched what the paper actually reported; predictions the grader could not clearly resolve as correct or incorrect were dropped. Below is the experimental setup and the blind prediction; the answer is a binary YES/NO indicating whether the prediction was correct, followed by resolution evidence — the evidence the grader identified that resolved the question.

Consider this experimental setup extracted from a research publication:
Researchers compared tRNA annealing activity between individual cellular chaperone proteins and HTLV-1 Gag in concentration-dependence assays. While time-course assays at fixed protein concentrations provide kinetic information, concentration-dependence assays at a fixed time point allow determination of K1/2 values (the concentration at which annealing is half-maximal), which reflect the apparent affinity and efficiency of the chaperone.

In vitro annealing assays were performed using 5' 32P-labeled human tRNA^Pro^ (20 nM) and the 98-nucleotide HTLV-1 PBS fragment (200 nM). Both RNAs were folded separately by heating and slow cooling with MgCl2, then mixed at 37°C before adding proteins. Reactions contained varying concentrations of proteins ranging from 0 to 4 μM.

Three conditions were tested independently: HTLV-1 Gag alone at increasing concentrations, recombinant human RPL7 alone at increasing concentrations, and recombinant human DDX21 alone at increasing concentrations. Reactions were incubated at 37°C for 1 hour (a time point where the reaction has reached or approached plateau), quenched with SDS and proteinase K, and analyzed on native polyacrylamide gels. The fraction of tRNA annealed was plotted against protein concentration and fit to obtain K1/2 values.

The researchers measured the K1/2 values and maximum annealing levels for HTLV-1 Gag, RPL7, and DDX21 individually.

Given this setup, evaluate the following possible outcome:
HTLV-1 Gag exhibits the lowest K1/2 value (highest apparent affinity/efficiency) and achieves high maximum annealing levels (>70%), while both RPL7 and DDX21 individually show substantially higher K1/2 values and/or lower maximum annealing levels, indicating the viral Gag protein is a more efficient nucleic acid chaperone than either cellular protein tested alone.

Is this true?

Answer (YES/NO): NO